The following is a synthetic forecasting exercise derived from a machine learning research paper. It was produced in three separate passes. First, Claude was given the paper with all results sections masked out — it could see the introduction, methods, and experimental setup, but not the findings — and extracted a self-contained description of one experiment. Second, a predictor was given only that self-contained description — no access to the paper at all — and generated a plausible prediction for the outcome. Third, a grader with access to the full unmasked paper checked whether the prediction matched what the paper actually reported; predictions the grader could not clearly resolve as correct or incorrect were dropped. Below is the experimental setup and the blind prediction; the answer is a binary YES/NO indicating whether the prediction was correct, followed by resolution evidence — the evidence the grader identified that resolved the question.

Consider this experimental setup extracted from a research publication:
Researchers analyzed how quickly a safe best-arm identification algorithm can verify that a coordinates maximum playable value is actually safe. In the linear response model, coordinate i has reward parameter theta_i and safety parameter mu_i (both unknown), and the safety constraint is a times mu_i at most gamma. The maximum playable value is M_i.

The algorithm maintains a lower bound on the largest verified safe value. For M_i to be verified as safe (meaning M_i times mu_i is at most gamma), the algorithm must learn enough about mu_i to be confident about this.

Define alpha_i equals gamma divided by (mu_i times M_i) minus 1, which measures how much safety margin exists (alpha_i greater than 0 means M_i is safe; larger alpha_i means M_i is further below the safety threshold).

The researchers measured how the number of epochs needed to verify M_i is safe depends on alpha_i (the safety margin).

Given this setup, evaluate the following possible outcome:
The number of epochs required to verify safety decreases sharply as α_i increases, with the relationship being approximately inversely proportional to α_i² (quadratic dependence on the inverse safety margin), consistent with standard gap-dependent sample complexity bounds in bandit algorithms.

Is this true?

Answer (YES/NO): NO